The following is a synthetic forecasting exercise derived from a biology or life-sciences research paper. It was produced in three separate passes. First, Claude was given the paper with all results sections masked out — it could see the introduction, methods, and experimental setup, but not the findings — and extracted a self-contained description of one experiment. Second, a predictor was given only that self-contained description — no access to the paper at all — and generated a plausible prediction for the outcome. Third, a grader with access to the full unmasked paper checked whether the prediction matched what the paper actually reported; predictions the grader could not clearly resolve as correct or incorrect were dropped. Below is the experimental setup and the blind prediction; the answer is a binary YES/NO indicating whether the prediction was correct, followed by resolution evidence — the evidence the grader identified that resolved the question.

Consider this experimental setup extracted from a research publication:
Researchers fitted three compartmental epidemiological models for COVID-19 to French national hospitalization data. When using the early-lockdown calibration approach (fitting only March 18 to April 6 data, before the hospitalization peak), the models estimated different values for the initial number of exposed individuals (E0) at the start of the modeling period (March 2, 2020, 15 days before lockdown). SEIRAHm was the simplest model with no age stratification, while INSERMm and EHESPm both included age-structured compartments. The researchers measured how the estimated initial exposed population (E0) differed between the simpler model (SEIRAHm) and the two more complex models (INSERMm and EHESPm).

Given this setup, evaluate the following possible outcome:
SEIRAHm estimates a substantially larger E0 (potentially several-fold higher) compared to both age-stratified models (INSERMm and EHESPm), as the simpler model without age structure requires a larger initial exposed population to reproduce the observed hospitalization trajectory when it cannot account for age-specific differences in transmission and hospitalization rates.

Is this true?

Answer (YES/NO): NO